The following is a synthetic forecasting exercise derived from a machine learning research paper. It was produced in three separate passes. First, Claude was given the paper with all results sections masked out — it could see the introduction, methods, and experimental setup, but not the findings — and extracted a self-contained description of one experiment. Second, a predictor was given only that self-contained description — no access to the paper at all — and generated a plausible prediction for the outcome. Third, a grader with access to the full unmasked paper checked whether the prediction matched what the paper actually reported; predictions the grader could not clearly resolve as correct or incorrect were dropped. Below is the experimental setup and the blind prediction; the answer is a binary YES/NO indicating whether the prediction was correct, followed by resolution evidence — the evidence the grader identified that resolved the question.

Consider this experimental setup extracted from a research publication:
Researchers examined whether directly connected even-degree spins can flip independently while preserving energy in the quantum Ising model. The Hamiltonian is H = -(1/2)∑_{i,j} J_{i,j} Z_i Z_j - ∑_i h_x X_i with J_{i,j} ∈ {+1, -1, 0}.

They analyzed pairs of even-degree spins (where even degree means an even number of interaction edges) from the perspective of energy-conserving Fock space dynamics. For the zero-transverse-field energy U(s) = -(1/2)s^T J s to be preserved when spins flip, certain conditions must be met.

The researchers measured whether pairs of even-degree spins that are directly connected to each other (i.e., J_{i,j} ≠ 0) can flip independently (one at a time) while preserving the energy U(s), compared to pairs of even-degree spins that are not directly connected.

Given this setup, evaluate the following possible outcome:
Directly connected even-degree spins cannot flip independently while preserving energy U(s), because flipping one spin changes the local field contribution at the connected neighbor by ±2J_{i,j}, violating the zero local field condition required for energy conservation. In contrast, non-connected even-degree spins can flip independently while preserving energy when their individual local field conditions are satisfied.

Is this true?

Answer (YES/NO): YES